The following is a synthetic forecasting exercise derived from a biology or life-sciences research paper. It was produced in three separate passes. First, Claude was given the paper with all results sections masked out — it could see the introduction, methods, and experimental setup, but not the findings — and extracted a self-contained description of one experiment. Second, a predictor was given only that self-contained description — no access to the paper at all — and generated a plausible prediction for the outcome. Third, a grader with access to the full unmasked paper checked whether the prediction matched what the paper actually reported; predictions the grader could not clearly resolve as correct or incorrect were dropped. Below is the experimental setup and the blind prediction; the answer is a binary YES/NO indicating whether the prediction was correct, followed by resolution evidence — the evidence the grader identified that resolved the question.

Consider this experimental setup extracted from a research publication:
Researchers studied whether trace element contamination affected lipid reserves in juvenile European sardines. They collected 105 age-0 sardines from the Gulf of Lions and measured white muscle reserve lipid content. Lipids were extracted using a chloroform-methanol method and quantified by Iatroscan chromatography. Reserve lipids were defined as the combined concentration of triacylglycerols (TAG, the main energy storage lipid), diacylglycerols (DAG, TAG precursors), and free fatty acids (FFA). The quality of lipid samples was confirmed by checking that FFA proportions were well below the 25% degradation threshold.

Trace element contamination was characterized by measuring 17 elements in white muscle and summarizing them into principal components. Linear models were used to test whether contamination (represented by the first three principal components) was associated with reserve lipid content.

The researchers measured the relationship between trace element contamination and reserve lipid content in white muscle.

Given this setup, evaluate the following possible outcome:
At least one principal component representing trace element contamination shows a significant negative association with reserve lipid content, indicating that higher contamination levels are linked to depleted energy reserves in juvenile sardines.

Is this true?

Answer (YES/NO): NO